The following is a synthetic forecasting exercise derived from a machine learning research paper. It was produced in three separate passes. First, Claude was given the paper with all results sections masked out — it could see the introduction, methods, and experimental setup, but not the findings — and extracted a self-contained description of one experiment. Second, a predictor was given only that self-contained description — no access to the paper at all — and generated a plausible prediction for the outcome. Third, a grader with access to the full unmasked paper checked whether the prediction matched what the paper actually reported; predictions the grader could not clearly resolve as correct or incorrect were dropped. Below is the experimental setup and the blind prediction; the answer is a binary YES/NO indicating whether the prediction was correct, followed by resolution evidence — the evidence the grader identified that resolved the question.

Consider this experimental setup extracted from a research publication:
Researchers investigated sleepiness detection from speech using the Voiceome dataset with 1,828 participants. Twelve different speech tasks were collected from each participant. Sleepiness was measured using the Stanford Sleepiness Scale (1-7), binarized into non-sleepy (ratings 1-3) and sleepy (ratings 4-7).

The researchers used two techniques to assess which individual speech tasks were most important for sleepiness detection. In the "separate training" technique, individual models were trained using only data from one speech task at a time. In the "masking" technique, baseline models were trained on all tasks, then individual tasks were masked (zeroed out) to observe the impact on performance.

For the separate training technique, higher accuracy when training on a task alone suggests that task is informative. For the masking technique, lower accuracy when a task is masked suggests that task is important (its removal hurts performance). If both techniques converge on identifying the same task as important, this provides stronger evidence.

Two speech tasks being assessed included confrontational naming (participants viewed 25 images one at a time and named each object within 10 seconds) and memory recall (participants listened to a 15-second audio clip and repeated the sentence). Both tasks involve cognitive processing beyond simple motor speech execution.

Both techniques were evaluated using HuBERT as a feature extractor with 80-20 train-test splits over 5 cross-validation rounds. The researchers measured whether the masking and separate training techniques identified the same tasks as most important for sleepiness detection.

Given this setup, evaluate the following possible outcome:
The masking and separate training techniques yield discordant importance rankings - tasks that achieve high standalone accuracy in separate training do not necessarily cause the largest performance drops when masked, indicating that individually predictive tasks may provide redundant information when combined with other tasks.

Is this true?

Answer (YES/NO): NO